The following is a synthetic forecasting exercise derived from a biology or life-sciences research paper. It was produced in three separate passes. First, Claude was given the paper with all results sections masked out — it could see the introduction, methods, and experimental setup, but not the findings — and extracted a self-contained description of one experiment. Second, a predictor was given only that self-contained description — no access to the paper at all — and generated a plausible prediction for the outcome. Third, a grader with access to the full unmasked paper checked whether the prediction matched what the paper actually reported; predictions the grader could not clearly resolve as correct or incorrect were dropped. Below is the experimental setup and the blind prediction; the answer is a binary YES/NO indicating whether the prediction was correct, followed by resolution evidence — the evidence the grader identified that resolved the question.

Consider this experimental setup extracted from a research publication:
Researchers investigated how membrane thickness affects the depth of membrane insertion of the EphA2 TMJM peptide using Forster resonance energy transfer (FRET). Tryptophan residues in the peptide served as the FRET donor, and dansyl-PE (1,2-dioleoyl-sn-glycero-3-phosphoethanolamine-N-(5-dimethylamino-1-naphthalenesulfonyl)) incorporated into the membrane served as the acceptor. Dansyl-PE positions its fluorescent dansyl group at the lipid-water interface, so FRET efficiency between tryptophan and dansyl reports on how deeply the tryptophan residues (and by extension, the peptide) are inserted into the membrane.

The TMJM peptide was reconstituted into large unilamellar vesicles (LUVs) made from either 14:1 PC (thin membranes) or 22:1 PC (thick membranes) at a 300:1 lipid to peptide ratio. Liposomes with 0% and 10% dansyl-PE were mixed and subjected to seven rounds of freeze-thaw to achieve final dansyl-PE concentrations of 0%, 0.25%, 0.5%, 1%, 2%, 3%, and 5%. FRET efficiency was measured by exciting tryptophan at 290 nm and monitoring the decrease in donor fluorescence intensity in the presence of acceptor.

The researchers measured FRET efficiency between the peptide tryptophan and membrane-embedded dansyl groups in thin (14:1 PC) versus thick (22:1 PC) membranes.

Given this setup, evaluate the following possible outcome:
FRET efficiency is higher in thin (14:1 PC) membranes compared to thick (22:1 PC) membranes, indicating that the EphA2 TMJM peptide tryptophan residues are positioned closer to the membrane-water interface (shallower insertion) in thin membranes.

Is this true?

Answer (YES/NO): NO